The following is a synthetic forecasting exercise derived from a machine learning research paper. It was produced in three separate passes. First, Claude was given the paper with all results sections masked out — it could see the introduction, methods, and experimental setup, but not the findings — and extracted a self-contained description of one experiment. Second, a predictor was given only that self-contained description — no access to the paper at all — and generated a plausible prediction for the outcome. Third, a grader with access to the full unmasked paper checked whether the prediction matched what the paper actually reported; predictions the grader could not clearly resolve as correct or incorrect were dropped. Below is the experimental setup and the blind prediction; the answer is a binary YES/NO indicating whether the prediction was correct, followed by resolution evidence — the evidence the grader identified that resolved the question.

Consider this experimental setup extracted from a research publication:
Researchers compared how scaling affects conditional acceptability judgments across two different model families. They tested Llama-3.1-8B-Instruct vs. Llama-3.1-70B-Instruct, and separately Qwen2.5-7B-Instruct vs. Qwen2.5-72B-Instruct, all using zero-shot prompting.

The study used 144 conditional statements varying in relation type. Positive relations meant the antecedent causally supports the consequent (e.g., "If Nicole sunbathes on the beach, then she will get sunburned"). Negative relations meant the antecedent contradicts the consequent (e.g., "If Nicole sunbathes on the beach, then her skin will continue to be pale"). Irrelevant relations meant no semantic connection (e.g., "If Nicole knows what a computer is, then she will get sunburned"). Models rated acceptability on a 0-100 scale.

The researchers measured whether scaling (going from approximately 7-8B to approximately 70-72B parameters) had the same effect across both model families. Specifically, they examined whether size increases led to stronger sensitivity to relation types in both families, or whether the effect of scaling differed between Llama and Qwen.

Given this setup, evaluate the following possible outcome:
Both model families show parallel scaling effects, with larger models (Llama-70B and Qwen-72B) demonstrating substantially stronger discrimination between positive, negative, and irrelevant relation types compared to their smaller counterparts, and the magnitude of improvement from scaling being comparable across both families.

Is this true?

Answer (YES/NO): NO